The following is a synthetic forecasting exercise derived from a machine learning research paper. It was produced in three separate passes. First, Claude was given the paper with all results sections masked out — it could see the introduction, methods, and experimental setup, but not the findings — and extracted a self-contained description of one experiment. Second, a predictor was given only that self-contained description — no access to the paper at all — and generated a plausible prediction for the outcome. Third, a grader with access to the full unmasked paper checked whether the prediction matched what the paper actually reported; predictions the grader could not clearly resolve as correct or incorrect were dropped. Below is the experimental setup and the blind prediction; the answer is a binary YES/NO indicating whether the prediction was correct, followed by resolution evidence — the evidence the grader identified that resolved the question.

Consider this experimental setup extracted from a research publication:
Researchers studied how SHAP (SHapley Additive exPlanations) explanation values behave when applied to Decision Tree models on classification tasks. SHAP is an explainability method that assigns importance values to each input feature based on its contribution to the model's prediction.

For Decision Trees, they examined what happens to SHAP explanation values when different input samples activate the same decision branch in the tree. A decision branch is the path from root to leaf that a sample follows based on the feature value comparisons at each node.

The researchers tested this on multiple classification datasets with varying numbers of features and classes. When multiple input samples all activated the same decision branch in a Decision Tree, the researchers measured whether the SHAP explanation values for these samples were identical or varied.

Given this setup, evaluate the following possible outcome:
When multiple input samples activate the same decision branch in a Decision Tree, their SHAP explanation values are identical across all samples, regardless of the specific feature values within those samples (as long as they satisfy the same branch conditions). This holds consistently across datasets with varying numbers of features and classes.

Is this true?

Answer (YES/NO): YES